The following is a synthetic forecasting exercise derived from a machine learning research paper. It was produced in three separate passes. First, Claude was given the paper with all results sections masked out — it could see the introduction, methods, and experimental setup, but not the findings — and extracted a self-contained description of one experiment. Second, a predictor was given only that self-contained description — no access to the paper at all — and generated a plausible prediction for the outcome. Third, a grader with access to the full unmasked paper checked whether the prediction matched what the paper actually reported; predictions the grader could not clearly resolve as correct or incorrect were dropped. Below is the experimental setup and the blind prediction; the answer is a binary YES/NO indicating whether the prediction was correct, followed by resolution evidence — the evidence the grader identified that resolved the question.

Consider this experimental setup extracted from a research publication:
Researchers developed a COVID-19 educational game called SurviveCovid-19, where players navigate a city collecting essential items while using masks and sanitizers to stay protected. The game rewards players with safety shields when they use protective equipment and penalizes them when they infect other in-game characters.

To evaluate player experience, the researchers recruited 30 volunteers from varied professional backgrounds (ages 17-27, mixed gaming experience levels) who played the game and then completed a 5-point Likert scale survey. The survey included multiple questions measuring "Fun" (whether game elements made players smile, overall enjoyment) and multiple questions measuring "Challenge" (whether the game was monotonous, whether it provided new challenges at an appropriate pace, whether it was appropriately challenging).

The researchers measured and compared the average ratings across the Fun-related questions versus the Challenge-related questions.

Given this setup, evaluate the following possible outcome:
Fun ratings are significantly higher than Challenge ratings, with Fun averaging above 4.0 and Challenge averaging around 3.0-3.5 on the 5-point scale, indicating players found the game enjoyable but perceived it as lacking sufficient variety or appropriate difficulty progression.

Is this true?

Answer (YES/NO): NO